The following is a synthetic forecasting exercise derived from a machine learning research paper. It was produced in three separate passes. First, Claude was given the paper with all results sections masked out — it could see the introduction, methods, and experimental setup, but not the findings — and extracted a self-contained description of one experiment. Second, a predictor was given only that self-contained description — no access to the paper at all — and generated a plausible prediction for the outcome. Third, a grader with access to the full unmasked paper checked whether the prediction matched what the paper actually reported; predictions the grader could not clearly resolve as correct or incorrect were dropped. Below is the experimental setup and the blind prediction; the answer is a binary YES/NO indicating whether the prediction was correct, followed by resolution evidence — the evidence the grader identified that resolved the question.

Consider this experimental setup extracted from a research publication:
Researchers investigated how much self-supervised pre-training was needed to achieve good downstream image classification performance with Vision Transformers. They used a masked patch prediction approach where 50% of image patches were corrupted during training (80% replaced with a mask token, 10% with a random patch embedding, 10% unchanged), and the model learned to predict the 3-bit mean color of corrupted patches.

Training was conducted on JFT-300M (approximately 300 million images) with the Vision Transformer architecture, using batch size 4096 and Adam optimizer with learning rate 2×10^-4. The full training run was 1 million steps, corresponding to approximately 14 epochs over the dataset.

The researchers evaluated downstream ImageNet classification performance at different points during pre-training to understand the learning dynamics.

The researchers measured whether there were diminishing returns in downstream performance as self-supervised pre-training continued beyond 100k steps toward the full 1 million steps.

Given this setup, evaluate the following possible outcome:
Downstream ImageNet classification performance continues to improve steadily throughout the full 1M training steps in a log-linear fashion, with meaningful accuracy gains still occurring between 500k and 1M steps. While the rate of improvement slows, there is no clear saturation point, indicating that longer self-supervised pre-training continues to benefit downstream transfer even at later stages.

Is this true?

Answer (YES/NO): NO